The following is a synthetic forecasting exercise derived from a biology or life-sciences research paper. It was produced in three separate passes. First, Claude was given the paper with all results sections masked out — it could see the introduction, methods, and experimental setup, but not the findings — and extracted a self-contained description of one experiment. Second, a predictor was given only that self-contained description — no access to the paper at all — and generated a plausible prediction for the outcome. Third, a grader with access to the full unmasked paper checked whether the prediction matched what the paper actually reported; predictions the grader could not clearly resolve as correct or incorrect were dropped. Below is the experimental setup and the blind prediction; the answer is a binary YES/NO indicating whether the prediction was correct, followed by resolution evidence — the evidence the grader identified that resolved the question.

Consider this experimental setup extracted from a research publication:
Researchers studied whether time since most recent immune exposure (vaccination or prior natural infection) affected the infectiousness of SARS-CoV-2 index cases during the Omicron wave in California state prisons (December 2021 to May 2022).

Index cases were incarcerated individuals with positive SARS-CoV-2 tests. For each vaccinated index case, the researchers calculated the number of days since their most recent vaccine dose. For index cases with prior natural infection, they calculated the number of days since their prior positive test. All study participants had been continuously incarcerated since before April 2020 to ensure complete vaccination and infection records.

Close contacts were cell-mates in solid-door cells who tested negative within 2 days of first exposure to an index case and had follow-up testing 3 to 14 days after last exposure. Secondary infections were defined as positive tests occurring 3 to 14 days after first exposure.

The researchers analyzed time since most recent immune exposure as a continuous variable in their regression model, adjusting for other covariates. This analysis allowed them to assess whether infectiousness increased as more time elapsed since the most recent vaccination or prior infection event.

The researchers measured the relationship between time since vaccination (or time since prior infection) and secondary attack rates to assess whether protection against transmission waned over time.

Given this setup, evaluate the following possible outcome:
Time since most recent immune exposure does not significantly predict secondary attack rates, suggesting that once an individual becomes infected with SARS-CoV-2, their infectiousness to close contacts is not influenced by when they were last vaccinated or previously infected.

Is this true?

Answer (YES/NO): NO